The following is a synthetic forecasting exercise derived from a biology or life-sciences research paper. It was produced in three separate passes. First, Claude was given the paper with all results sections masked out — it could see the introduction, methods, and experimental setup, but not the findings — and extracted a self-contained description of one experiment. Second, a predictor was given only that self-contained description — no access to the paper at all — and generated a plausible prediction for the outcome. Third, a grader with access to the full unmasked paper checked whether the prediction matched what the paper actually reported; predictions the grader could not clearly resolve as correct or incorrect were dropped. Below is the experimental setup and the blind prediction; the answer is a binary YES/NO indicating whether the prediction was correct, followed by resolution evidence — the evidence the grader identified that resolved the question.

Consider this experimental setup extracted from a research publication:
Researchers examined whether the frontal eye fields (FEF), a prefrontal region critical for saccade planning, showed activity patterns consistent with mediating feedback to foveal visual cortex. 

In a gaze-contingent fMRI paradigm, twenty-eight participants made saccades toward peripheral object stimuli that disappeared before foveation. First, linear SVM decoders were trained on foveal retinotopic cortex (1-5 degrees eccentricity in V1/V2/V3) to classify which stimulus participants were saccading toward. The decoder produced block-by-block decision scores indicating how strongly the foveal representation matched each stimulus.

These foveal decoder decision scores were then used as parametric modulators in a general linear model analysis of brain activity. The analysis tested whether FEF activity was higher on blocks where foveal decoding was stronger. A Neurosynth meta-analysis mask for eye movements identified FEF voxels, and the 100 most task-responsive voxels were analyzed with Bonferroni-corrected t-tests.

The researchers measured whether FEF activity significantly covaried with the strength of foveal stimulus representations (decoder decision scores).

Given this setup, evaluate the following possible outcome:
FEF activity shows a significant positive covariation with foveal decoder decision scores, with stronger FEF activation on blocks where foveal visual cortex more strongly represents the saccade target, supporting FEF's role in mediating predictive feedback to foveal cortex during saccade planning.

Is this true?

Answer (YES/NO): NO